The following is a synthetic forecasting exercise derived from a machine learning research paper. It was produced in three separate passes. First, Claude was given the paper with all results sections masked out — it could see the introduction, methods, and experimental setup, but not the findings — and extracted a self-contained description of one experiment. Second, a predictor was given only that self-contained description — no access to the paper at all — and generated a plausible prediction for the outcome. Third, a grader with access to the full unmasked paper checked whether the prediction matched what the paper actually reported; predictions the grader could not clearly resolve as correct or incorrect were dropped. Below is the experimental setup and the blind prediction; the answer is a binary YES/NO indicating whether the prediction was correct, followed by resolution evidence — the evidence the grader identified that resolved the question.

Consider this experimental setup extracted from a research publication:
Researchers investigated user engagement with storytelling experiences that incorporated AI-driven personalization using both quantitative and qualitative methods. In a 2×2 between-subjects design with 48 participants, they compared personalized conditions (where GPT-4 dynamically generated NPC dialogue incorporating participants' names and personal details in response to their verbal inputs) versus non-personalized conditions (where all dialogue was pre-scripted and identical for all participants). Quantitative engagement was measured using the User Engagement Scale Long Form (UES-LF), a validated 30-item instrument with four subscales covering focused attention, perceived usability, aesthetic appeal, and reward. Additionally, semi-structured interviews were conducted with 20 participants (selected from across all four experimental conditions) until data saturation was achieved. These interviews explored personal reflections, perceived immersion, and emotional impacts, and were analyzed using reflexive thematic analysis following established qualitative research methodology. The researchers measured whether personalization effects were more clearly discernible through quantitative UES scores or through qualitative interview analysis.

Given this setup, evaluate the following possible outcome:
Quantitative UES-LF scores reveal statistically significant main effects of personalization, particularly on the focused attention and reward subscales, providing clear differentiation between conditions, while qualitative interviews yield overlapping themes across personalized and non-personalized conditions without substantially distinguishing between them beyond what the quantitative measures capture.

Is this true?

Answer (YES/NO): NO